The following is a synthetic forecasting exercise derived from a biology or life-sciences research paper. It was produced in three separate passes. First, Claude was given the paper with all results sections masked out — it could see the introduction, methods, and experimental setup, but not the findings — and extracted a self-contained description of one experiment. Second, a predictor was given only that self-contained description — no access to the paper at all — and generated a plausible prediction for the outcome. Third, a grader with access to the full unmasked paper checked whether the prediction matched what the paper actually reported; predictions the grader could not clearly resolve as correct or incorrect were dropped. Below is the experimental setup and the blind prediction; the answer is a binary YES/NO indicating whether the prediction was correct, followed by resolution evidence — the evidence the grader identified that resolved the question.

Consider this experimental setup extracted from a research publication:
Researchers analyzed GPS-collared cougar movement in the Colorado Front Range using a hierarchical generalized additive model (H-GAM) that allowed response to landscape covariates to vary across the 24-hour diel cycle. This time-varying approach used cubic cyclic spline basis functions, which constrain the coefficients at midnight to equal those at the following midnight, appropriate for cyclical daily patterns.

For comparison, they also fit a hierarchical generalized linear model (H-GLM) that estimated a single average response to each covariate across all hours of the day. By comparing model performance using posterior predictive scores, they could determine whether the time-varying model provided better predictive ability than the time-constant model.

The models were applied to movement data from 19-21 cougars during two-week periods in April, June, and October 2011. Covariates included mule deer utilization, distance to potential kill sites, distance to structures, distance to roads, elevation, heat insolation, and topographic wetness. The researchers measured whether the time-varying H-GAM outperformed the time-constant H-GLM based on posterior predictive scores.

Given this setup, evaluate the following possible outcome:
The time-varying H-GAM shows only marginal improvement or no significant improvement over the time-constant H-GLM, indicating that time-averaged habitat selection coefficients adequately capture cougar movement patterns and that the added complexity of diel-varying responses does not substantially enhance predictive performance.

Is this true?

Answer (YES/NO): NO